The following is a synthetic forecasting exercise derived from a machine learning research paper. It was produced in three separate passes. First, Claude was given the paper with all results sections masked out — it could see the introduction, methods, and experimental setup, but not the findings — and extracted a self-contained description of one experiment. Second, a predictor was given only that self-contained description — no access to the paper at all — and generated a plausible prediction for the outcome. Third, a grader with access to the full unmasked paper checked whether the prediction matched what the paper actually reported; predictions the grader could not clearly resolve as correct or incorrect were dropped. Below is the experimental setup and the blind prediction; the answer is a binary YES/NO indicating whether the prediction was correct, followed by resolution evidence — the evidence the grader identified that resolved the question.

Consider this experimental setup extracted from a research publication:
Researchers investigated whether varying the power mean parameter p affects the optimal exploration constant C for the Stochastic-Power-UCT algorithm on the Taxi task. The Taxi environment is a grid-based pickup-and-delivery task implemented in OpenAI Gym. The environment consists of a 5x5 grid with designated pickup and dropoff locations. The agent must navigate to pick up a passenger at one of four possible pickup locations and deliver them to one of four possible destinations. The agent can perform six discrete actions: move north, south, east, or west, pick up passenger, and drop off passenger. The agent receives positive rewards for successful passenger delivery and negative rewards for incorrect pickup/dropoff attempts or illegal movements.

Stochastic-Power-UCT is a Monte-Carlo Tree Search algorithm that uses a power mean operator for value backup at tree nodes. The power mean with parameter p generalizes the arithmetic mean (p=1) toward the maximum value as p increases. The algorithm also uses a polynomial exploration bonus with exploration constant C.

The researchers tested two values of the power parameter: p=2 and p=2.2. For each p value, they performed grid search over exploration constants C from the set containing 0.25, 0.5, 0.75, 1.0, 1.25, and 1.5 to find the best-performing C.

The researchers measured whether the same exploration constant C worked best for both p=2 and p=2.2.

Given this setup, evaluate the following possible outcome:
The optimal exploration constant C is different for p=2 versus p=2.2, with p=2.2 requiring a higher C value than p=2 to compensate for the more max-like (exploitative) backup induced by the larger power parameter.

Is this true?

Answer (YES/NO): NO